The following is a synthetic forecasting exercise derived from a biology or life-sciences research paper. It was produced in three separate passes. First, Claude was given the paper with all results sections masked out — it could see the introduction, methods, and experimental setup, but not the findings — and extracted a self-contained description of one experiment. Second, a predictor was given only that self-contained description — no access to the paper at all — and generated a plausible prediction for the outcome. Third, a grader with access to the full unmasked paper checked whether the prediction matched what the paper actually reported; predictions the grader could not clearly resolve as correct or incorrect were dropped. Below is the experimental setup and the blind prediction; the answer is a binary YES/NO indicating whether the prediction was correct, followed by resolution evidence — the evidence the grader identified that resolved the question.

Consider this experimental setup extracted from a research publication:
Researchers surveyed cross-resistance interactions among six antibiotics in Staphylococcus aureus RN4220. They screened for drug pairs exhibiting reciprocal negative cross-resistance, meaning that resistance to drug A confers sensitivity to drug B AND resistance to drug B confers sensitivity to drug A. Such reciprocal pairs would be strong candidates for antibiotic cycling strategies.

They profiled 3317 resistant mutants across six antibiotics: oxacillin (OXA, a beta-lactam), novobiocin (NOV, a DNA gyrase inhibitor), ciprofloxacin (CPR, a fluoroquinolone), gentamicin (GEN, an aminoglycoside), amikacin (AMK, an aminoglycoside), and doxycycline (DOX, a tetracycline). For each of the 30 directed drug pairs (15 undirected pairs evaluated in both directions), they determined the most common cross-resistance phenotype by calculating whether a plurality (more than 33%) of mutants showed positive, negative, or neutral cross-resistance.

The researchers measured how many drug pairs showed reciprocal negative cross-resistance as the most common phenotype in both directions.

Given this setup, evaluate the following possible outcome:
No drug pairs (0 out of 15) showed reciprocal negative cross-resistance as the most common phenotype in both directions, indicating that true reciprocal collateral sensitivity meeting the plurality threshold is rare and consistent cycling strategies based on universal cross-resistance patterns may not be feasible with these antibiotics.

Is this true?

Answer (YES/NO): NO